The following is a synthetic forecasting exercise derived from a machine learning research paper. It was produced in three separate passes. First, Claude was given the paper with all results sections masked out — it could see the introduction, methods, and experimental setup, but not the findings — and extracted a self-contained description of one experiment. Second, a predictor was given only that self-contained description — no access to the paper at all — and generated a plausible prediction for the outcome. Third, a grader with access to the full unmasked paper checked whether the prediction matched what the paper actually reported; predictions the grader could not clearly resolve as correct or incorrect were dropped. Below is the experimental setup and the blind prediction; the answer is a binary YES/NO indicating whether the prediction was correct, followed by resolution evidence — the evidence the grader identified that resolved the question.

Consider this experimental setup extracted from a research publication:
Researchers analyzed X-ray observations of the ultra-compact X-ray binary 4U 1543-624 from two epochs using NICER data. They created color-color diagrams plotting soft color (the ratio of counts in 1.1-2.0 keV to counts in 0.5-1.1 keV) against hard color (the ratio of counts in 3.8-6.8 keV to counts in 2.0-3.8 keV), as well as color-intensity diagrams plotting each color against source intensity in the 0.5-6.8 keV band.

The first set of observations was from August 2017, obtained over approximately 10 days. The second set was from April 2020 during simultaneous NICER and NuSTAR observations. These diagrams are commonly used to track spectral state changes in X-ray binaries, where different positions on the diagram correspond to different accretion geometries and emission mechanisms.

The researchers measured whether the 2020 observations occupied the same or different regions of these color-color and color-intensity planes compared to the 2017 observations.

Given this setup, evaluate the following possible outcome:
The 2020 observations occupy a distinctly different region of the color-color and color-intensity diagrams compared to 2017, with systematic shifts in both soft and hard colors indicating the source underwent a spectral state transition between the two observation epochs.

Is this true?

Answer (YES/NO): YES